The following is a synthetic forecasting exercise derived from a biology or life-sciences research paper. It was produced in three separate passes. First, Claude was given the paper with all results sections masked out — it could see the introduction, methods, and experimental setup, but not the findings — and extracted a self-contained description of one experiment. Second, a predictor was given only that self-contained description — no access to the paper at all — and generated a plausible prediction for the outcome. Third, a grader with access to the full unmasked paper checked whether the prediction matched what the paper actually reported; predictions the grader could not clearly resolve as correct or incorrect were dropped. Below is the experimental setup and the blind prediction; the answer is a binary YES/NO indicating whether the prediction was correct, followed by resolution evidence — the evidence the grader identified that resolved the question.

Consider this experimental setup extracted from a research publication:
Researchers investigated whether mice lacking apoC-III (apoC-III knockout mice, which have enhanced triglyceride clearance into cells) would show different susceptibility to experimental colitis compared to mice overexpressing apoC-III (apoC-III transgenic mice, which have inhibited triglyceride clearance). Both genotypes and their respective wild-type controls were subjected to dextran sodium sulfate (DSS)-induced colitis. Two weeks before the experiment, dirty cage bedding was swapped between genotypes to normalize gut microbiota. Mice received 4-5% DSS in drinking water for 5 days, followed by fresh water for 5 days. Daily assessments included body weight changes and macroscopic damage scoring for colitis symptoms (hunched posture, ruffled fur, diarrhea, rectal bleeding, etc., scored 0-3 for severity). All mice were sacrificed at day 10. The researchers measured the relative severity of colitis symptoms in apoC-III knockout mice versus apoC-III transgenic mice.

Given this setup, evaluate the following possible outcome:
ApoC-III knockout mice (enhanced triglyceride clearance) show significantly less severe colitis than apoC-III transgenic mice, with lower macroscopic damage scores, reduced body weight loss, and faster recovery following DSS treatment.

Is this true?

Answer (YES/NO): NO